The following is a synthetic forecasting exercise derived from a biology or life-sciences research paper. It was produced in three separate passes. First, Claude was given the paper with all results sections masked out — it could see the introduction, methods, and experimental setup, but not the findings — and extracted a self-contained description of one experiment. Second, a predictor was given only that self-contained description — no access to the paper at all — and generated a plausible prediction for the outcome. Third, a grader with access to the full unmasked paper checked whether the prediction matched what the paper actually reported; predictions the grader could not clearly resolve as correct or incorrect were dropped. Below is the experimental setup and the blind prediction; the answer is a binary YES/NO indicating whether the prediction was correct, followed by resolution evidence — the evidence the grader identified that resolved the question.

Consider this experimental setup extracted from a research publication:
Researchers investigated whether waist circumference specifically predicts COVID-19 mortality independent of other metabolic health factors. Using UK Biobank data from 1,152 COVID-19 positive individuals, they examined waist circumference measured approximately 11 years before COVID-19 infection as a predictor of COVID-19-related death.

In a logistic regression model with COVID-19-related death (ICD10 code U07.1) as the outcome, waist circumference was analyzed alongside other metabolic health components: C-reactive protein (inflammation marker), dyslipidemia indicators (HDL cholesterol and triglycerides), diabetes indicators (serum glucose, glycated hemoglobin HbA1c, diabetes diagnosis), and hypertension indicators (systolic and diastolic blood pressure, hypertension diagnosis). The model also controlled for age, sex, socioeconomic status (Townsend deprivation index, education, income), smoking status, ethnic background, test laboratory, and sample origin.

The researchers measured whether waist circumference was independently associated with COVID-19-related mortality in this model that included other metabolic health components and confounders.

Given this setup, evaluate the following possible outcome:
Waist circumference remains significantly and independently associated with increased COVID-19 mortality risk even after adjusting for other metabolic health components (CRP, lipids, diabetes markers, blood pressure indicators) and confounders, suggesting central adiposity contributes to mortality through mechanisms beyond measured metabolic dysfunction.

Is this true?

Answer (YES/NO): YES